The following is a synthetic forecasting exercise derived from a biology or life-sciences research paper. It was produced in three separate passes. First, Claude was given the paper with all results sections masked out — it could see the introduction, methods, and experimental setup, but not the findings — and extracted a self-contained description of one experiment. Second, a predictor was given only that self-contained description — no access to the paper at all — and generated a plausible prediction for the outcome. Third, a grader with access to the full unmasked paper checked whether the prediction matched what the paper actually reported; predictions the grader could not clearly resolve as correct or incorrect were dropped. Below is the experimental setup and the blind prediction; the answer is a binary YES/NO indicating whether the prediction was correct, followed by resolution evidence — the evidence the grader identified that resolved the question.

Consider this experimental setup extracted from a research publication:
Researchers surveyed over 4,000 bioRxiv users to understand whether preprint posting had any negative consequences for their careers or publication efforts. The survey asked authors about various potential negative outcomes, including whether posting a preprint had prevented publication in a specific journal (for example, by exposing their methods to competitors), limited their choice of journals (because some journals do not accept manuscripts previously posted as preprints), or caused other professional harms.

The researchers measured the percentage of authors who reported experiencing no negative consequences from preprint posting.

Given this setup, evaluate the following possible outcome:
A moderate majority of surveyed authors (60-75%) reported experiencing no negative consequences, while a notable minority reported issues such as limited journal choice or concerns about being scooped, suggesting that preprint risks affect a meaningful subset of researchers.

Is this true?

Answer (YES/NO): NO